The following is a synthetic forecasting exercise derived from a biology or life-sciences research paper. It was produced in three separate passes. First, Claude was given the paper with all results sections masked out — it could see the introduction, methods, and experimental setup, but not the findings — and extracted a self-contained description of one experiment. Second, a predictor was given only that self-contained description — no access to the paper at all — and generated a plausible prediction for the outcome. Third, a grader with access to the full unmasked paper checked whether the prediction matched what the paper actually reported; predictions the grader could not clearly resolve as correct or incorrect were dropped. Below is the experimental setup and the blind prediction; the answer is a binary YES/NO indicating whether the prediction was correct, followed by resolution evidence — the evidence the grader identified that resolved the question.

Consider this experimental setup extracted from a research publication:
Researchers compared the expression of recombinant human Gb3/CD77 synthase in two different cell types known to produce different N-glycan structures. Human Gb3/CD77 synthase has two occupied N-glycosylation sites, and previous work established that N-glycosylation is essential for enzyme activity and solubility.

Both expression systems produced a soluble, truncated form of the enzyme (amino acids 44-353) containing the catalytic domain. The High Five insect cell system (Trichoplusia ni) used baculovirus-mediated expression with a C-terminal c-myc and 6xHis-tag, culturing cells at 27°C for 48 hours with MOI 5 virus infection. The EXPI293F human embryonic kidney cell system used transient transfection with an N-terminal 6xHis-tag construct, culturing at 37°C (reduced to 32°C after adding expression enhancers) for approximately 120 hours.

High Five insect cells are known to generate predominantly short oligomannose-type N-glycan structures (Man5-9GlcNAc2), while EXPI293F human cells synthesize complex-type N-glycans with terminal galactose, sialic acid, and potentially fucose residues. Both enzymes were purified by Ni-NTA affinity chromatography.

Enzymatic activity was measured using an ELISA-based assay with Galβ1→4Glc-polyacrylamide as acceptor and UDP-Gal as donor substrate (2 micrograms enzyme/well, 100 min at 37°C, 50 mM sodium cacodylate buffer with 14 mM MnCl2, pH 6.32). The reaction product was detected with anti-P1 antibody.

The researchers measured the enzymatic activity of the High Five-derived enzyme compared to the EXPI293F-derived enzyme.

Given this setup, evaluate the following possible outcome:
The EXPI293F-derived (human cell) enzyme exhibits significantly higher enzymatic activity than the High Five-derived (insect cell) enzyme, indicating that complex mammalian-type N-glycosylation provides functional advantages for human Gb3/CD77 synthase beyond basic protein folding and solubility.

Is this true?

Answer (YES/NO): NO